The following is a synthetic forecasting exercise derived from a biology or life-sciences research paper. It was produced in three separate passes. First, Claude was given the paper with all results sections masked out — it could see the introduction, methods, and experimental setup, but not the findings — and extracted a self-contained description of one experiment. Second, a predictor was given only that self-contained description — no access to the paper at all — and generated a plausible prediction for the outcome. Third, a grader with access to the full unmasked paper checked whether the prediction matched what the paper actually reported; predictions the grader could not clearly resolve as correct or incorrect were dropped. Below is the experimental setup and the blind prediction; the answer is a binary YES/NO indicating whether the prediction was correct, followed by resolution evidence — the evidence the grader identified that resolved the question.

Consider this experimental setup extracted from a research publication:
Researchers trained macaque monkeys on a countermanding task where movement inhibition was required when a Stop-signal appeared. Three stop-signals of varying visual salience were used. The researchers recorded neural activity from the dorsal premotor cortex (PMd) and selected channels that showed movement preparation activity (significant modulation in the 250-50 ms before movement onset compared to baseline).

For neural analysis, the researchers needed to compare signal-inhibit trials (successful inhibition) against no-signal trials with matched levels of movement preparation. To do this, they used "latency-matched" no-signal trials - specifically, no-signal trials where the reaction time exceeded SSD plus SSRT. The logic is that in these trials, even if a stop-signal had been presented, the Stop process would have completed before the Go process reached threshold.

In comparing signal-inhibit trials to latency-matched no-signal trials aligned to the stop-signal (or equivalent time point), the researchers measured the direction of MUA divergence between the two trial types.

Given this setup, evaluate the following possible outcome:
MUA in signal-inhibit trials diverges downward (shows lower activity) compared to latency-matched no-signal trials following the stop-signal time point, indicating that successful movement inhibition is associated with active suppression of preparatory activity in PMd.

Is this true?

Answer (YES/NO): YES